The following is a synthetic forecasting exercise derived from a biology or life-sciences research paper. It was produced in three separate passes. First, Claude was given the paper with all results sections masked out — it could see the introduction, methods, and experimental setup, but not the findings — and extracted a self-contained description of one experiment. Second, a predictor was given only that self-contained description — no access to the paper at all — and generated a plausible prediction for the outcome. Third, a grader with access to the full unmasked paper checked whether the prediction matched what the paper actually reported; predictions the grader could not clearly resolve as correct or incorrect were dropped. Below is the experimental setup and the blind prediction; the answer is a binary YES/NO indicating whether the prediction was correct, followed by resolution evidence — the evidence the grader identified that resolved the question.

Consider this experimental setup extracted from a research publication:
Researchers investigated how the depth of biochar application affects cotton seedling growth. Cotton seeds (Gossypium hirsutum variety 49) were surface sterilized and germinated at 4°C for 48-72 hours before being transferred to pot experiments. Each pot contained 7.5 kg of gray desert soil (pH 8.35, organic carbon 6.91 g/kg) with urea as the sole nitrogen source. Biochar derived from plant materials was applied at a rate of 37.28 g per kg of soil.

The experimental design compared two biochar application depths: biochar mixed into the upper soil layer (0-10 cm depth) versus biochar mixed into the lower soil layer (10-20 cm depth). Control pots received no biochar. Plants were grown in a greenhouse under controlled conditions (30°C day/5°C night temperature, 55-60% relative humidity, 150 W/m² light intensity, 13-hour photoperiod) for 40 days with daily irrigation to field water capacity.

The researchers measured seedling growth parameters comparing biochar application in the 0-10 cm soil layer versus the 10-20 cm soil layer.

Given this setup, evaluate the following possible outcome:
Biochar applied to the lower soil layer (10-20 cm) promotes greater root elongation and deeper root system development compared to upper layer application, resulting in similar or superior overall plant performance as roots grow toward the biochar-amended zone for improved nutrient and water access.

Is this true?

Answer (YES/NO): NO